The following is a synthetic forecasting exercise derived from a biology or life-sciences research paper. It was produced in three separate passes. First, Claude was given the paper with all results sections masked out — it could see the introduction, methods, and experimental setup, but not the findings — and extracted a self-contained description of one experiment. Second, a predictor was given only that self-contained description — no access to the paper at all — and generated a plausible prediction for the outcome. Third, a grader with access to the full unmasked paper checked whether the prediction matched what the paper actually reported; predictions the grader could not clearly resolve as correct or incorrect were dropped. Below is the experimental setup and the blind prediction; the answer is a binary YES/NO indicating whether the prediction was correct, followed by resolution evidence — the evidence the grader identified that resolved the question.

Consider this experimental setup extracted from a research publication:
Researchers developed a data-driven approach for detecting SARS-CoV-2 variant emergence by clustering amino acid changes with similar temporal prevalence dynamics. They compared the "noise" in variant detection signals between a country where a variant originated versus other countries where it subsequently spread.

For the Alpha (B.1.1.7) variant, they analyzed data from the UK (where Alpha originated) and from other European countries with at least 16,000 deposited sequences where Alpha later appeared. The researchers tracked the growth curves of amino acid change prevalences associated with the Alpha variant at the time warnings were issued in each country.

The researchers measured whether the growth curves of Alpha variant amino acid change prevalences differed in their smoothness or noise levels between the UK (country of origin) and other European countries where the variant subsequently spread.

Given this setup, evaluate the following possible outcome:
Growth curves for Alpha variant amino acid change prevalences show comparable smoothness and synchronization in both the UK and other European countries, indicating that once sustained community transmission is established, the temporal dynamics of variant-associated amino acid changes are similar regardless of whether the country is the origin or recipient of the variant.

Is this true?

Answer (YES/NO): NO